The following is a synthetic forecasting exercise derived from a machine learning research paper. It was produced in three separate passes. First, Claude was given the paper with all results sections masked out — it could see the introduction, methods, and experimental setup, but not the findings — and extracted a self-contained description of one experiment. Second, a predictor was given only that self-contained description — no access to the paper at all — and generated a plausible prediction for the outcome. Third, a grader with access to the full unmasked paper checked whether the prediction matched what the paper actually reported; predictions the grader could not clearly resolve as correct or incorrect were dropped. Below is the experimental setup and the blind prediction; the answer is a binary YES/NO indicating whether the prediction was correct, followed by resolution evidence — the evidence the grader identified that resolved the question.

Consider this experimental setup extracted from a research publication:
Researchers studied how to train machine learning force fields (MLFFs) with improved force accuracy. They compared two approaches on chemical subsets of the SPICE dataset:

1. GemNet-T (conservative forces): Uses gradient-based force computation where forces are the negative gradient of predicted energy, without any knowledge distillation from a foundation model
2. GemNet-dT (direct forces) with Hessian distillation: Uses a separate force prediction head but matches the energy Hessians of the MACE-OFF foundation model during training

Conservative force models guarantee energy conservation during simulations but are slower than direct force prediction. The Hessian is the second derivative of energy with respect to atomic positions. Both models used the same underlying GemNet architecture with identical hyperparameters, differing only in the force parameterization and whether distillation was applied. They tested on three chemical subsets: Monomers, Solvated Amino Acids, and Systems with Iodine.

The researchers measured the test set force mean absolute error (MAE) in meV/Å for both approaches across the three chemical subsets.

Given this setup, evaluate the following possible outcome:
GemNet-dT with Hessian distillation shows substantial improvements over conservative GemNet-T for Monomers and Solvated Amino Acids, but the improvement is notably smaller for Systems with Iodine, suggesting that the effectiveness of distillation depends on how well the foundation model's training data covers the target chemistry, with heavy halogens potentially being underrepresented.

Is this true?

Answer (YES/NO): YES